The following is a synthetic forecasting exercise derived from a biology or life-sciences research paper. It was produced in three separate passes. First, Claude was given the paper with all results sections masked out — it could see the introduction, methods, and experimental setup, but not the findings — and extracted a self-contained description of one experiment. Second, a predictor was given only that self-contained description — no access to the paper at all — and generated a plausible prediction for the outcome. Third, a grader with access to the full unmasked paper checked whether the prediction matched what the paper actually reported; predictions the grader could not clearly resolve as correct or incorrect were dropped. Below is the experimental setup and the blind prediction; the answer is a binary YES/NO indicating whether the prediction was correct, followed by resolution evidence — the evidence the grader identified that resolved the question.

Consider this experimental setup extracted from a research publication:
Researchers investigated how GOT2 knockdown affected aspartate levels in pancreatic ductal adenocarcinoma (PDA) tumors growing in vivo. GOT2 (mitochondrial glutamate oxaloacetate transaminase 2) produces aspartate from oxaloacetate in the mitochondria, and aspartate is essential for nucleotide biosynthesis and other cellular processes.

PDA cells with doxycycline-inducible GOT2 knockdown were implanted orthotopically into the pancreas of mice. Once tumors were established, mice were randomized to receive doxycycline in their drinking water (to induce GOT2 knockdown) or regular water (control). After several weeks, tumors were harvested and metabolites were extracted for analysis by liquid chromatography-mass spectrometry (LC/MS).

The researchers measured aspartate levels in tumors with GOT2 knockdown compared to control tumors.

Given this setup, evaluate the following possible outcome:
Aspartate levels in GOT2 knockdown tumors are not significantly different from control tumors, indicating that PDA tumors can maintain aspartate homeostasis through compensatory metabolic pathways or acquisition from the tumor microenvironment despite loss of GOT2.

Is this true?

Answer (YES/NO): NO